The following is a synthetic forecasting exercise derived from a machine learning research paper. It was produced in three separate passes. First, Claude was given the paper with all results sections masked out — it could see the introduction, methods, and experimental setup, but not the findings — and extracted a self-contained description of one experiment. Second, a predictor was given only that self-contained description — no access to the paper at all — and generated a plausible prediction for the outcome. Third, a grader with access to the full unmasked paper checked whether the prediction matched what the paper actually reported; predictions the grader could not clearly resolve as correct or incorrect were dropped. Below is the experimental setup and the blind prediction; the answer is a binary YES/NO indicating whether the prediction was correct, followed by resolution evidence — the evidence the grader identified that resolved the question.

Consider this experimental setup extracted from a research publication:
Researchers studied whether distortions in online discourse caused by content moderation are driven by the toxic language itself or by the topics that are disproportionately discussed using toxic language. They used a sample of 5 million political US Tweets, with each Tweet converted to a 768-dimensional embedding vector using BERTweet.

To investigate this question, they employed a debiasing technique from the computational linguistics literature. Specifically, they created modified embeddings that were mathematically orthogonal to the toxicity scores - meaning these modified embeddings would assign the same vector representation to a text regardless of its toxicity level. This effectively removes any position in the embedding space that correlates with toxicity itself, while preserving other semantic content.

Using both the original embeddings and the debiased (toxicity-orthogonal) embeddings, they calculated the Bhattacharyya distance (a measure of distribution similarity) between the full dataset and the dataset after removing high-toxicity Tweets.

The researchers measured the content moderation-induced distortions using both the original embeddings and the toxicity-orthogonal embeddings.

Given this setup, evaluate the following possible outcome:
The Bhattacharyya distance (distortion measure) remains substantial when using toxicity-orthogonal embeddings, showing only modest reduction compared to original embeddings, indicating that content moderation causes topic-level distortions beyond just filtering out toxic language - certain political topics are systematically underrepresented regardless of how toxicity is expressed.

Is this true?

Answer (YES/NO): YES